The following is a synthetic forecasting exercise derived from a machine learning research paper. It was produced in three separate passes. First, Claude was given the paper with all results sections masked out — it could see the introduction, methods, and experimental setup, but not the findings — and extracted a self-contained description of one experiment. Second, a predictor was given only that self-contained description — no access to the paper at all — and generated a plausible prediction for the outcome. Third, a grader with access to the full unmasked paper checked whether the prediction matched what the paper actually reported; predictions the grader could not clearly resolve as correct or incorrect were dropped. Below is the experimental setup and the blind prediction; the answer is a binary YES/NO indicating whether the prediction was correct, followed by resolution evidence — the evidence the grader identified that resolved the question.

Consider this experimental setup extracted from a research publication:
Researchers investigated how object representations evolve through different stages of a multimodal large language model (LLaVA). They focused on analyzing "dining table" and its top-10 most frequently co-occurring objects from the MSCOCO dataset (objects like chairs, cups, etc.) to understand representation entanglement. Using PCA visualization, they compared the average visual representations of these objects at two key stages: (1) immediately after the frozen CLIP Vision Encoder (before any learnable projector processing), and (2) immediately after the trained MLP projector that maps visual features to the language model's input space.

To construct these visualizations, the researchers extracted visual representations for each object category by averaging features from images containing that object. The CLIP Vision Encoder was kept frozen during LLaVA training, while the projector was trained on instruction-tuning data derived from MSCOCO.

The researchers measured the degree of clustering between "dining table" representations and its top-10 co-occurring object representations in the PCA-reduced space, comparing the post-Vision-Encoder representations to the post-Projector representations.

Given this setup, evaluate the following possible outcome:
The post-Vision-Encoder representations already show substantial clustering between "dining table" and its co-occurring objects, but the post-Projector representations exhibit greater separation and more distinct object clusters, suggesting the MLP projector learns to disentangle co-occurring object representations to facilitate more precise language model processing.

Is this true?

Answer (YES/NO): NO